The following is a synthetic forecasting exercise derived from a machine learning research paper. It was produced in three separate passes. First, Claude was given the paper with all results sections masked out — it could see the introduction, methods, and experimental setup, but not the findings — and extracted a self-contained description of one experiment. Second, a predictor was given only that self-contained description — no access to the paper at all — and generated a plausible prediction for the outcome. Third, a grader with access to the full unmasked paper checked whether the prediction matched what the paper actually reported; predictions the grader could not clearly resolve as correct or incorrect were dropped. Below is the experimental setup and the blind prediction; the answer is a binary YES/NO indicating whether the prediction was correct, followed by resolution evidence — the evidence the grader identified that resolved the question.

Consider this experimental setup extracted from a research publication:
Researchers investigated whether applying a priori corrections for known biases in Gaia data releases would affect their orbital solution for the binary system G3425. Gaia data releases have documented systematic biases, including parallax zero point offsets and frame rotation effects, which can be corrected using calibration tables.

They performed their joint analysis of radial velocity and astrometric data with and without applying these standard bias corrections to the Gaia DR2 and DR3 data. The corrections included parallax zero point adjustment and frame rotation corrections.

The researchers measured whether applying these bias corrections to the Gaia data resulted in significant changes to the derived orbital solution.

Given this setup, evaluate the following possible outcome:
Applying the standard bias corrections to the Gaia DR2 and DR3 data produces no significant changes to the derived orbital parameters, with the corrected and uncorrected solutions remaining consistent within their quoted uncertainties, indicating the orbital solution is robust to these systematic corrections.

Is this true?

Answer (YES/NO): YES